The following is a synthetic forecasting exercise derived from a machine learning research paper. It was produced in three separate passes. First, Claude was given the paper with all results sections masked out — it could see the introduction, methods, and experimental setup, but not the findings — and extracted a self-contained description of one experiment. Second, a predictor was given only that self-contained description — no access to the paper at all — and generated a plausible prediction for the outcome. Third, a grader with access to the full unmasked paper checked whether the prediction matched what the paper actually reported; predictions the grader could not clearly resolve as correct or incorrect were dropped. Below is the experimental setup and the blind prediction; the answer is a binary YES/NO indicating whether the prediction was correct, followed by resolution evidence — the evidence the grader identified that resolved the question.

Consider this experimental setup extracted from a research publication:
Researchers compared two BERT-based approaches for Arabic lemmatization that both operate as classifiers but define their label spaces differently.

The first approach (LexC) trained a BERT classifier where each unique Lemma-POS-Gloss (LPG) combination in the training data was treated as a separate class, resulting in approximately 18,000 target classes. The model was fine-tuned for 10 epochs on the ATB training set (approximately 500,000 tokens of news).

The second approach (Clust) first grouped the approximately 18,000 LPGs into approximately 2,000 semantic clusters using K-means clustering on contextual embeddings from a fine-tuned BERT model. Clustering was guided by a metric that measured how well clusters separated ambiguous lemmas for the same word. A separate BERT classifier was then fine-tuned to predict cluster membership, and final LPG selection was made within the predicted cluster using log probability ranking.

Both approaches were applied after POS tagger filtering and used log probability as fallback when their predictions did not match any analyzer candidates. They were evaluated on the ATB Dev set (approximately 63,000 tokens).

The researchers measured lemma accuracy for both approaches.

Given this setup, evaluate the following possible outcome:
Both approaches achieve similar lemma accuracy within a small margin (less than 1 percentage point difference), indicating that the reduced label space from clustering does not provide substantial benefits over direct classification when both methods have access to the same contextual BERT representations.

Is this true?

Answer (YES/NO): YES